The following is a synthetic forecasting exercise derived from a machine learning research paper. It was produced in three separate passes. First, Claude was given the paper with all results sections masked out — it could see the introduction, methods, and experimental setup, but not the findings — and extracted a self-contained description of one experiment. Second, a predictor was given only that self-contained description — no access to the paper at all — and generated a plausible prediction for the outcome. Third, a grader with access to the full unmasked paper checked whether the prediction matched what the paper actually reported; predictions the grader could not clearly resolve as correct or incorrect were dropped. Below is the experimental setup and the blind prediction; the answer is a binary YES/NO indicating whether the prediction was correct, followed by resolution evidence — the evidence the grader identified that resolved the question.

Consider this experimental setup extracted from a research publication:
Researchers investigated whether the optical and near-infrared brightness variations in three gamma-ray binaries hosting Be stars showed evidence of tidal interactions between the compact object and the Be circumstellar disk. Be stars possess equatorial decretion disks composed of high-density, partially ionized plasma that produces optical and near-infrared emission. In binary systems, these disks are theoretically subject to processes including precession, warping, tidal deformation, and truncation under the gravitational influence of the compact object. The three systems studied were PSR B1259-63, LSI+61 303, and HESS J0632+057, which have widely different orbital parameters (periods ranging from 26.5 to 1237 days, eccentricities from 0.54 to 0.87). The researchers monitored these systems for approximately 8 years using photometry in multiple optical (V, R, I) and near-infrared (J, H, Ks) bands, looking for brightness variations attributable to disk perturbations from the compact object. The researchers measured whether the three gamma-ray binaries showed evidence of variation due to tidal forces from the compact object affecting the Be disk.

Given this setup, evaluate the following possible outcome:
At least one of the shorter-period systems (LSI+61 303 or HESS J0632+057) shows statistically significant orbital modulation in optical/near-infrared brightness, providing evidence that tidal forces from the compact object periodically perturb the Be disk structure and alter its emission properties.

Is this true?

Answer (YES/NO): YES